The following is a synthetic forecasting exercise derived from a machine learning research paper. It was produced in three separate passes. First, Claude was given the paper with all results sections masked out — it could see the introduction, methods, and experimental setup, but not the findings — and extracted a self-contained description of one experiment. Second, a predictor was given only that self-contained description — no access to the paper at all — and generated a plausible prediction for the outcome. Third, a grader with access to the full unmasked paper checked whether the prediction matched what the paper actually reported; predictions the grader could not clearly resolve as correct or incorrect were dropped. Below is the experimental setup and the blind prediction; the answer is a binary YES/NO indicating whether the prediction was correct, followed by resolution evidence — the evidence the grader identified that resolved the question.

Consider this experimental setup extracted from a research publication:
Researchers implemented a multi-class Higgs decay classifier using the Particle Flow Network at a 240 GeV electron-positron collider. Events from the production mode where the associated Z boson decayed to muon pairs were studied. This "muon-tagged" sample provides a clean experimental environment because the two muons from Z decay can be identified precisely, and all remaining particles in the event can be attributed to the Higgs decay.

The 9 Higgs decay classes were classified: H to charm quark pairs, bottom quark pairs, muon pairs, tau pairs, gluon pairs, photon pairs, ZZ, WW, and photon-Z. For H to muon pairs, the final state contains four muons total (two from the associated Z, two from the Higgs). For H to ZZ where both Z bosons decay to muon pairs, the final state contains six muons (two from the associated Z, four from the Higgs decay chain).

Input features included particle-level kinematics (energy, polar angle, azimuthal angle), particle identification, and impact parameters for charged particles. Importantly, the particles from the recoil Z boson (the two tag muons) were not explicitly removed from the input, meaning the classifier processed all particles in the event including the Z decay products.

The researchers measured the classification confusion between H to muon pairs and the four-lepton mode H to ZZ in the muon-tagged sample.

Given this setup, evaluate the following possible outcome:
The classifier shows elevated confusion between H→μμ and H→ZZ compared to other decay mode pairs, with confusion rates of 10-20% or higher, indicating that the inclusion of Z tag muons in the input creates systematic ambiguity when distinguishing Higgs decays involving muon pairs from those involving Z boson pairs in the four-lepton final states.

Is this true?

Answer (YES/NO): NO